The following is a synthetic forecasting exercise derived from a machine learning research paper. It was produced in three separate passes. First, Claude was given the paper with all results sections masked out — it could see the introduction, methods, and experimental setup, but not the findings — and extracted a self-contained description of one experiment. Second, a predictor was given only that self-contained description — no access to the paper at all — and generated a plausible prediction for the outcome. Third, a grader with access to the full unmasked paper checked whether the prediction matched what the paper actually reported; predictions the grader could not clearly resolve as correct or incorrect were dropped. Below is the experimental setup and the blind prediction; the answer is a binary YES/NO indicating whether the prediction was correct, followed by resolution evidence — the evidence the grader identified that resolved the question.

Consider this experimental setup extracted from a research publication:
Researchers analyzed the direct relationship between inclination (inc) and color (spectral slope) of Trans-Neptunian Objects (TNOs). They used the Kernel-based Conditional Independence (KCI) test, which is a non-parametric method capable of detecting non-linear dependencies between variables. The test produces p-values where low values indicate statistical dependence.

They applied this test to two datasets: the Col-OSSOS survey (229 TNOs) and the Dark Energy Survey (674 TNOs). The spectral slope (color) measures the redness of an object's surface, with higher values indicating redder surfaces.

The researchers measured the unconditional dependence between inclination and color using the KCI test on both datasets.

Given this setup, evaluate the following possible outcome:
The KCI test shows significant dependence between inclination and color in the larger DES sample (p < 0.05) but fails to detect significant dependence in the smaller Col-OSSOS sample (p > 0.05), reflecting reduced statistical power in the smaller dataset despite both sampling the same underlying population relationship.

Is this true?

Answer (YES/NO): NO